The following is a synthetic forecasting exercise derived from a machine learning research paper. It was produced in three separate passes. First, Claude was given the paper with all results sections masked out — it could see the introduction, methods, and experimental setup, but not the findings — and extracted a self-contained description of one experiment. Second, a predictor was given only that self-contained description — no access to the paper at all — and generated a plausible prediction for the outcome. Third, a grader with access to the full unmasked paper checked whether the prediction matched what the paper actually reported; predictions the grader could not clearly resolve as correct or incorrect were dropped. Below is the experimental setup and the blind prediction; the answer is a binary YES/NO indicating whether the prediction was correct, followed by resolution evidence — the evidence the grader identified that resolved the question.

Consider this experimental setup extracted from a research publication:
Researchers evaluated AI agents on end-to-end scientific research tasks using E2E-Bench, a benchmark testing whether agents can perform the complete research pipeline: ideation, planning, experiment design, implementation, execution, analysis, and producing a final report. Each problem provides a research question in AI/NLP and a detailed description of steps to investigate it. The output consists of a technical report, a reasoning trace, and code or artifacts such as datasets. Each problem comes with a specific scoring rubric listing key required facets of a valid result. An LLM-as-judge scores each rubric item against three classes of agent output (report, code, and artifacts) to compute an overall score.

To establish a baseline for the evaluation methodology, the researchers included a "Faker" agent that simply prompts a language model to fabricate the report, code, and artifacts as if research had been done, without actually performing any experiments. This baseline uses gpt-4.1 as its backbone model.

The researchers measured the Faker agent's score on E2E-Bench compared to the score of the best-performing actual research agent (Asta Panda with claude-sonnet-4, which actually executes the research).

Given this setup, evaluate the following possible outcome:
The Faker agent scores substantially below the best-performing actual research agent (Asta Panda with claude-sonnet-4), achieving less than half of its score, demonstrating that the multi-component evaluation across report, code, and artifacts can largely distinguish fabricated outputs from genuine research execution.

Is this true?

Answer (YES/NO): NO